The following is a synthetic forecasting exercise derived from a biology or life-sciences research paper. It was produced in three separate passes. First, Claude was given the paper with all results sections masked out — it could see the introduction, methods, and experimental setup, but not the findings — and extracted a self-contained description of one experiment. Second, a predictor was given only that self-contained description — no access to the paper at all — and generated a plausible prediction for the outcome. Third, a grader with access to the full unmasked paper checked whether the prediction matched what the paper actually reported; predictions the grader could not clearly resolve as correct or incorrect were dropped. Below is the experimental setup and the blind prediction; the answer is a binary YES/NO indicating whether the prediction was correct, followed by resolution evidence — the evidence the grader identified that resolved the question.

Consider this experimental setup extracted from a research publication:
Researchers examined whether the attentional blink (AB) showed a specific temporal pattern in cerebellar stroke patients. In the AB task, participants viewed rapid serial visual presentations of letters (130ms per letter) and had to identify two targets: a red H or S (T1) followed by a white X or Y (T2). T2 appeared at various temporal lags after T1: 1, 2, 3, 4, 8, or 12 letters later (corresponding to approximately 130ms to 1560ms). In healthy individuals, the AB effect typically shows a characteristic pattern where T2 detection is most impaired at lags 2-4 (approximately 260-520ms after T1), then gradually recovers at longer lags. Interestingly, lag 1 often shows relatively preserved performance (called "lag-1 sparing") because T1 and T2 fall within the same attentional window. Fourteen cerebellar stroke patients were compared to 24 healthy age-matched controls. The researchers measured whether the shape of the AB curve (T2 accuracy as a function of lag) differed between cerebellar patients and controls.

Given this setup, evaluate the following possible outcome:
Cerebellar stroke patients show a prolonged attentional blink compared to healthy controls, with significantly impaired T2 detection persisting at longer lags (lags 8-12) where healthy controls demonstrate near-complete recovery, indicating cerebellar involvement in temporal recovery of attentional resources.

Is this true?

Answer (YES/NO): NO